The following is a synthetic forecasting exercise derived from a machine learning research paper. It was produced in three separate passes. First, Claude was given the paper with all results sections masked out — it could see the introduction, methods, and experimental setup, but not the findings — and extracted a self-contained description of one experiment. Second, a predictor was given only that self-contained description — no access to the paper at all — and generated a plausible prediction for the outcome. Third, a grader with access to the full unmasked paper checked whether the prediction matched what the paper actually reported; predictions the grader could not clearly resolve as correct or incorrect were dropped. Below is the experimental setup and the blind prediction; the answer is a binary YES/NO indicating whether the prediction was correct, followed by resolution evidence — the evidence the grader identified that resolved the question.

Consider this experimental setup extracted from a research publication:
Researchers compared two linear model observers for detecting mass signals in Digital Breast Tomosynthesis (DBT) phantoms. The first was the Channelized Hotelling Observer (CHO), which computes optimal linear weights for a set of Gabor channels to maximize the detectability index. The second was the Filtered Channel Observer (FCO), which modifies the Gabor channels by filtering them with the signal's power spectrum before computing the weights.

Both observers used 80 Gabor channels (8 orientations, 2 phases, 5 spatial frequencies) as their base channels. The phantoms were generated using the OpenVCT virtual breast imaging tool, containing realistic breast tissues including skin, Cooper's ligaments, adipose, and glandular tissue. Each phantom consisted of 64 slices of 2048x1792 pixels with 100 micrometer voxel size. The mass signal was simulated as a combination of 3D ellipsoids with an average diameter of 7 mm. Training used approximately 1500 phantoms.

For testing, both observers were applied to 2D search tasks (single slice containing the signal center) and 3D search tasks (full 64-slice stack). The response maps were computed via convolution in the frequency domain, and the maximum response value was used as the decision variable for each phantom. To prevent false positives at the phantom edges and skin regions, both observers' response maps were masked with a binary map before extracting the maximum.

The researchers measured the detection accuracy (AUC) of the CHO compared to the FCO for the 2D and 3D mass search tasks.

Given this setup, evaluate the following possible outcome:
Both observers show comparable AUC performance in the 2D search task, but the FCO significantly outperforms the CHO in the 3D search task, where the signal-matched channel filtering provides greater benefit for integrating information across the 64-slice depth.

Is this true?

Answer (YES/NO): NO